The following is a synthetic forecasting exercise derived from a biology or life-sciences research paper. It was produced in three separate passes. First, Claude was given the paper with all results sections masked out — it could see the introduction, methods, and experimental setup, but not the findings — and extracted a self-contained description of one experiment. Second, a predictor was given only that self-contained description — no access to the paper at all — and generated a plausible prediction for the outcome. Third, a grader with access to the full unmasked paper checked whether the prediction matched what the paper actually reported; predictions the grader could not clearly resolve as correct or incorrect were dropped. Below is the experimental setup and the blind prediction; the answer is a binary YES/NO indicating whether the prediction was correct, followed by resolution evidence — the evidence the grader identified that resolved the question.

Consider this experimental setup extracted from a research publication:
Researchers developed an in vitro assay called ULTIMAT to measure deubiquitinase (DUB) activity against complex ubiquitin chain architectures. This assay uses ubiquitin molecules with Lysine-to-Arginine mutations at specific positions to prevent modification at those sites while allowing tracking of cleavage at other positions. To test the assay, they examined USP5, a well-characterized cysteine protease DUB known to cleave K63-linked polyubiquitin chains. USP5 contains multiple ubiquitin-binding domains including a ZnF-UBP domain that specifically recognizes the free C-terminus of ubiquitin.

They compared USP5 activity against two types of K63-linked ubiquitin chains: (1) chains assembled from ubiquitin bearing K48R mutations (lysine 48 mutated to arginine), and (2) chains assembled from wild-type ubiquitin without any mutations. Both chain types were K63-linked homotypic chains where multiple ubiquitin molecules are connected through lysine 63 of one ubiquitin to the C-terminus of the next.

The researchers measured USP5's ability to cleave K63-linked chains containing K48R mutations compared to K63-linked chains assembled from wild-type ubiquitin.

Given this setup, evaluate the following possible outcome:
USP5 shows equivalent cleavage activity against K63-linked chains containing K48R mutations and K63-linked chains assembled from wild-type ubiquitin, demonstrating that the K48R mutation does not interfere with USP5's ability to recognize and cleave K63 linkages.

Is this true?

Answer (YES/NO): NO